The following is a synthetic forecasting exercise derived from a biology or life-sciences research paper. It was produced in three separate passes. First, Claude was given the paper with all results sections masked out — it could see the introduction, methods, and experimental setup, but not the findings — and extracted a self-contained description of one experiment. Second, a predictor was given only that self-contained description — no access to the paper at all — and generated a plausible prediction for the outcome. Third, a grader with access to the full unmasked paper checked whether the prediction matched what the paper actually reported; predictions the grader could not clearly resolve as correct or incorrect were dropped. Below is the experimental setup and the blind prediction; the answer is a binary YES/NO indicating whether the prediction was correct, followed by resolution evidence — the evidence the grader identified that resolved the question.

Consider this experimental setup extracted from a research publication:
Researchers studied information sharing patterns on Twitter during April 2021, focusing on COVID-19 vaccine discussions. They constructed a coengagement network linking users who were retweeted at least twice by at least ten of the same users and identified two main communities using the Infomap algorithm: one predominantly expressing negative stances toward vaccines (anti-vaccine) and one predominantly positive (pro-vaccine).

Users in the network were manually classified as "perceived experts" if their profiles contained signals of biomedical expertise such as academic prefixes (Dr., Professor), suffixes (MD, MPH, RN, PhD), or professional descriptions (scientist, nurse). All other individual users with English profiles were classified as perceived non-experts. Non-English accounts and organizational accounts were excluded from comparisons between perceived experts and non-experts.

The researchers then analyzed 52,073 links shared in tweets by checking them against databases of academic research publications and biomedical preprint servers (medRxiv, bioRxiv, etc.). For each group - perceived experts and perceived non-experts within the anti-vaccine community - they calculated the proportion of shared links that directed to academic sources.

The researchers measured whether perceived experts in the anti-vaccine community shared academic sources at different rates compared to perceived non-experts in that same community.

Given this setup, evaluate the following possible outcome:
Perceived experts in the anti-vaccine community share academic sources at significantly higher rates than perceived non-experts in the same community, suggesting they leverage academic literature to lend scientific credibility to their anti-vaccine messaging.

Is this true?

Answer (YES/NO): YES